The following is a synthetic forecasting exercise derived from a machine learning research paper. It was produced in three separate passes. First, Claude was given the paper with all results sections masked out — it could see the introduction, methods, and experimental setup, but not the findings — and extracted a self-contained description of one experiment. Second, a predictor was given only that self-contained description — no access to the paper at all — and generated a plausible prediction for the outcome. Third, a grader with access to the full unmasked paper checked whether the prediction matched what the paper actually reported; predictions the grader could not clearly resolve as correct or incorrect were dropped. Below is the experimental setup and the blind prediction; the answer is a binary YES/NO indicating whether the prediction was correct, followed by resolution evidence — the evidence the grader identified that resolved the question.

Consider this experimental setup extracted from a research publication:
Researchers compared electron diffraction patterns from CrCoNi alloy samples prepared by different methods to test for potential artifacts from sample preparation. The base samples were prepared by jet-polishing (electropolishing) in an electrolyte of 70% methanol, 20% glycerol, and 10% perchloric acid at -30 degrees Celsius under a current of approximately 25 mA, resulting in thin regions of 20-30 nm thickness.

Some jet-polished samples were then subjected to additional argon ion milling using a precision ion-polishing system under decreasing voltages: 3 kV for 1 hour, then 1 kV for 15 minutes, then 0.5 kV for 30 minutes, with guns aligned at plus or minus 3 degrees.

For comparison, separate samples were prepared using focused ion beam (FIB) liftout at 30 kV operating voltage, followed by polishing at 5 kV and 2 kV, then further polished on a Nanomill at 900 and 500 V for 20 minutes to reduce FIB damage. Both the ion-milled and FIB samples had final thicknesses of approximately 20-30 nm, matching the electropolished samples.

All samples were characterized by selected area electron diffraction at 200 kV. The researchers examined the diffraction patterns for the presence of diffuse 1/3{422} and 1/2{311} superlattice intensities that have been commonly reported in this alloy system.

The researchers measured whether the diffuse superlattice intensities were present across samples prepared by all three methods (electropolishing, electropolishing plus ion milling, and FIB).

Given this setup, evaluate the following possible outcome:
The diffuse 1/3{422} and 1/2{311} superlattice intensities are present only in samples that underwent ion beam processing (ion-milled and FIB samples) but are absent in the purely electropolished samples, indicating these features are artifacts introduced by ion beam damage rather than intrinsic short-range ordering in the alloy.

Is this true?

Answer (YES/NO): NO